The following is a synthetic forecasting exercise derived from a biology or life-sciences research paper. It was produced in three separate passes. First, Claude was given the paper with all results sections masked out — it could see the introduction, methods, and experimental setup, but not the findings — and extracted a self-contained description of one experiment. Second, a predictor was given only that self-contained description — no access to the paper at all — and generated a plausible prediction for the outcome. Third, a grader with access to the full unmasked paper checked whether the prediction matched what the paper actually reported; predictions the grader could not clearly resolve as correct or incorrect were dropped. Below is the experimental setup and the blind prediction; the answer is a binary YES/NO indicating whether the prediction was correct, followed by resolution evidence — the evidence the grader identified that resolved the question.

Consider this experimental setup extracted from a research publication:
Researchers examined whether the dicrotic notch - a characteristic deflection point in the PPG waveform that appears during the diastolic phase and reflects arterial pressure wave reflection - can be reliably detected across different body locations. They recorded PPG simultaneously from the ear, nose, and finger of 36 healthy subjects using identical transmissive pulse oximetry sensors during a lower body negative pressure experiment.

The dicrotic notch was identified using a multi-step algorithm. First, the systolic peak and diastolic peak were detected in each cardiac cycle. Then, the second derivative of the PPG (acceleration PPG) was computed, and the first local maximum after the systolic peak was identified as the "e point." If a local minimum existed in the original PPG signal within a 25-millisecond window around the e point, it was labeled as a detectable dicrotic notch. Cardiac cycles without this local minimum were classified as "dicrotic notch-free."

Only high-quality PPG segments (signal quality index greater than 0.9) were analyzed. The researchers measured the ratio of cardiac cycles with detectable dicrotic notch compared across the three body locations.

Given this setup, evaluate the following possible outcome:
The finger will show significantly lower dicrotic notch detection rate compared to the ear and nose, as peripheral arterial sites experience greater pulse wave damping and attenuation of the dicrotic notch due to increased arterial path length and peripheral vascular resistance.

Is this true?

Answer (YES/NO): NO